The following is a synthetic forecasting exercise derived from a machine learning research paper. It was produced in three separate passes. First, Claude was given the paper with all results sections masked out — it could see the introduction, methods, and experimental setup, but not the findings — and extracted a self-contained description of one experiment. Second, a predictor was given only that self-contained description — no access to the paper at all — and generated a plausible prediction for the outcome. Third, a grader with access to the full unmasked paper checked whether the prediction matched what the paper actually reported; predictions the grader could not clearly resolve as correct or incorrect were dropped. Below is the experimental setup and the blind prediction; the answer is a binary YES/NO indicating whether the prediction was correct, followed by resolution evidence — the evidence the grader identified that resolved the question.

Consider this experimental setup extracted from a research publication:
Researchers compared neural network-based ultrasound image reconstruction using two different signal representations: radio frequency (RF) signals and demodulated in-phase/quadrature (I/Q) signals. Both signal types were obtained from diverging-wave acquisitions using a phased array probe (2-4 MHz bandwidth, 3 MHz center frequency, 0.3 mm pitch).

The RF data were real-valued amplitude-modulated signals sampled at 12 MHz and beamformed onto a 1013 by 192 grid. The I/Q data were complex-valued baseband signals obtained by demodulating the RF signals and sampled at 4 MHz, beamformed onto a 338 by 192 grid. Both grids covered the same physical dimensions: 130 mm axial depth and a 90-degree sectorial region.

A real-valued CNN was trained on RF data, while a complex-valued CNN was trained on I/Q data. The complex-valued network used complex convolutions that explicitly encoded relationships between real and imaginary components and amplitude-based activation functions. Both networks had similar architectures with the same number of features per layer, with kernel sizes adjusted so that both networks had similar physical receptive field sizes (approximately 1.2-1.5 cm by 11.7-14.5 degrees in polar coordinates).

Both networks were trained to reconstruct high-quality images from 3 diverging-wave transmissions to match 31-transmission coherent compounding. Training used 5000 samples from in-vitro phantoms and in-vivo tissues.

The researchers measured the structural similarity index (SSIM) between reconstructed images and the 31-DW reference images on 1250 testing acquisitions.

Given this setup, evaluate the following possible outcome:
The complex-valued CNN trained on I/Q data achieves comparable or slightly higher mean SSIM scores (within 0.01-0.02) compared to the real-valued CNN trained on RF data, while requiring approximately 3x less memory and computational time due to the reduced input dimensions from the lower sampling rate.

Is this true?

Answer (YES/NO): NO